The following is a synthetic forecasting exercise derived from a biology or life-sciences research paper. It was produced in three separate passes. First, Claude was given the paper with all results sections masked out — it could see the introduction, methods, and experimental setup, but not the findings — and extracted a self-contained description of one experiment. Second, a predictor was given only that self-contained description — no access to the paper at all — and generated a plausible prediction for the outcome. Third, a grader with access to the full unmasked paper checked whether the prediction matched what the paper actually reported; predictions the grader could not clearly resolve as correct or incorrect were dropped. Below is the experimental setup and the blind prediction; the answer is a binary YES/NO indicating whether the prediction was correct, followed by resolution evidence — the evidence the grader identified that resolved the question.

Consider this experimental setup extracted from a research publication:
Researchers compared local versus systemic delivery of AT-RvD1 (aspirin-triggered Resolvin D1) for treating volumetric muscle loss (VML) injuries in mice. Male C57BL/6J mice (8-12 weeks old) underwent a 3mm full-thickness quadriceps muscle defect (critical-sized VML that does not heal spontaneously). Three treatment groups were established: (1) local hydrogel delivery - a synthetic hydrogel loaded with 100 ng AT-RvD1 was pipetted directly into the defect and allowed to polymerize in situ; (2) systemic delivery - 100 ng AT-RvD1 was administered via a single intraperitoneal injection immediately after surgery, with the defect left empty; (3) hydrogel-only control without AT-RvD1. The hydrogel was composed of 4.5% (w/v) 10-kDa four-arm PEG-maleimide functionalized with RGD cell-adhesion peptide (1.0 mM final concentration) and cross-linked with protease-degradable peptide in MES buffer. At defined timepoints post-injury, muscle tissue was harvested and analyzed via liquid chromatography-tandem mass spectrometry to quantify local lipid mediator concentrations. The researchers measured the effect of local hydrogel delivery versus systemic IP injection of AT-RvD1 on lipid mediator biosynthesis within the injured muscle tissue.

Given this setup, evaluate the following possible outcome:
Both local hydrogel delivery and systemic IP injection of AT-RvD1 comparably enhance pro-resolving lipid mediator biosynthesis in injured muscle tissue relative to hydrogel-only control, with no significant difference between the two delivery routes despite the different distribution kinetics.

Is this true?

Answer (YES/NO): NO